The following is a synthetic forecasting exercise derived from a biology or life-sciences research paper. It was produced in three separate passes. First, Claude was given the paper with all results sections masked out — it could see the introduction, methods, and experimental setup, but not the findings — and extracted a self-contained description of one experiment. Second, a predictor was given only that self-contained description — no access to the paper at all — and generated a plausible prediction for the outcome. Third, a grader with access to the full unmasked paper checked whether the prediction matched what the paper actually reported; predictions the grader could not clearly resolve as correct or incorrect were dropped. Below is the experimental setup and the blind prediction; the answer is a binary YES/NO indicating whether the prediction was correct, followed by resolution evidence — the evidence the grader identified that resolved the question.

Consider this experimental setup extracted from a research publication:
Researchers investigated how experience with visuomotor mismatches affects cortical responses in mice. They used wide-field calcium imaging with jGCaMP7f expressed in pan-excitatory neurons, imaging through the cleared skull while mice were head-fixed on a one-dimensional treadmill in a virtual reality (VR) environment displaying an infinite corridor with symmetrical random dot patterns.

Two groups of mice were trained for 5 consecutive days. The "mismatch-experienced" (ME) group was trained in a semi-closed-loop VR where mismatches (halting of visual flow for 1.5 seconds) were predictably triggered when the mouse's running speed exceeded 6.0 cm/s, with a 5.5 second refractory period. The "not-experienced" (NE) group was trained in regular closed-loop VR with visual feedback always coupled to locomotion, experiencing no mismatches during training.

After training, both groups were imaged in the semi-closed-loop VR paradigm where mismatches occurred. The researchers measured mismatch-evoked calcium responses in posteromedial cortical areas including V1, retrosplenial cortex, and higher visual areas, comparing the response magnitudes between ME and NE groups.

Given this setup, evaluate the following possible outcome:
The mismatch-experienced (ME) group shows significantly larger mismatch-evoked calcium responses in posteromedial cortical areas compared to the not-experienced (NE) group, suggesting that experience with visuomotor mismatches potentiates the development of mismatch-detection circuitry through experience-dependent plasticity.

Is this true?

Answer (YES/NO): NO